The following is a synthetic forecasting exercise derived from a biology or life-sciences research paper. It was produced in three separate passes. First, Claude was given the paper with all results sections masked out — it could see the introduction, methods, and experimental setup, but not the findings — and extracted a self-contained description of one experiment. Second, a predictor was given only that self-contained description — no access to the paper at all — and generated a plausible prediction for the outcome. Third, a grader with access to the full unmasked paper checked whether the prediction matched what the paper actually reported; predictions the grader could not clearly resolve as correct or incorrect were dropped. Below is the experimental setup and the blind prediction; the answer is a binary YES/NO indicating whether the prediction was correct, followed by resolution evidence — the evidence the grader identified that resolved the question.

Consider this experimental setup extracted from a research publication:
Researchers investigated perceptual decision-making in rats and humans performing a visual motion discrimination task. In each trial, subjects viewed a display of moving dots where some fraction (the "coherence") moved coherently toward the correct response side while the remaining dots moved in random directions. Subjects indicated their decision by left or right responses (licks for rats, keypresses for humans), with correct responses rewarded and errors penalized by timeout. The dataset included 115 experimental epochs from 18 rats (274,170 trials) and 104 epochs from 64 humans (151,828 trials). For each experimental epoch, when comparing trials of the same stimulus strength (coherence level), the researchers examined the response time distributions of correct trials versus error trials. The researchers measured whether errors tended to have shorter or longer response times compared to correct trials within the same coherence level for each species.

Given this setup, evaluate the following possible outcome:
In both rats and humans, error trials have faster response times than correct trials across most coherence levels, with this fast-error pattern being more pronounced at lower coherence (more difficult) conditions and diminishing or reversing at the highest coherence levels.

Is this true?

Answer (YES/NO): NO